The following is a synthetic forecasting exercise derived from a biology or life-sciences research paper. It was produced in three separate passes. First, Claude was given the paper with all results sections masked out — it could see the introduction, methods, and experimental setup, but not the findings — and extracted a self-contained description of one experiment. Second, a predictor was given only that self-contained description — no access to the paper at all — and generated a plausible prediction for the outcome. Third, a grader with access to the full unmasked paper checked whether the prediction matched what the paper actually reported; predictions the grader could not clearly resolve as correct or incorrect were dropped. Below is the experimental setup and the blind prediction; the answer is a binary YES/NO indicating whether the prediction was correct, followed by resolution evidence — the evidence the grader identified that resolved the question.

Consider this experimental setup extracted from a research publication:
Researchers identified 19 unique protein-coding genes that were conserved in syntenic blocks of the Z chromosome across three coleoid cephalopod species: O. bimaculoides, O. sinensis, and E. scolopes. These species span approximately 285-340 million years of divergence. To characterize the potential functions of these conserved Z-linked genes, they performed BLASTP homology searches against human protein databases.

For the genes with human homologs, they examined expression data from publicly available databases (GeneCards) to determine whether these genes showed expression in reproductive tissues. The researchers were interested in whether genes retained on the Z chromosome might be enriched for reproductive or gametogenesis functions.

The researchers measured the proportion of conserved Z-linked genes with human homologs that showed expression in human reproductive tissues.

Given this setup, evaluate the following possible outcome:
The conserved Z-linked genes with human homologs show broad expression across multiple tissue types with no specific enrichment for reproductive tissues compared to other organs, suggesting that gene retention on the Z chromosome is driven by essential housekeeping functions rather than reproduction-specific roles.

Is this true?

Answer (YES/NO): NO